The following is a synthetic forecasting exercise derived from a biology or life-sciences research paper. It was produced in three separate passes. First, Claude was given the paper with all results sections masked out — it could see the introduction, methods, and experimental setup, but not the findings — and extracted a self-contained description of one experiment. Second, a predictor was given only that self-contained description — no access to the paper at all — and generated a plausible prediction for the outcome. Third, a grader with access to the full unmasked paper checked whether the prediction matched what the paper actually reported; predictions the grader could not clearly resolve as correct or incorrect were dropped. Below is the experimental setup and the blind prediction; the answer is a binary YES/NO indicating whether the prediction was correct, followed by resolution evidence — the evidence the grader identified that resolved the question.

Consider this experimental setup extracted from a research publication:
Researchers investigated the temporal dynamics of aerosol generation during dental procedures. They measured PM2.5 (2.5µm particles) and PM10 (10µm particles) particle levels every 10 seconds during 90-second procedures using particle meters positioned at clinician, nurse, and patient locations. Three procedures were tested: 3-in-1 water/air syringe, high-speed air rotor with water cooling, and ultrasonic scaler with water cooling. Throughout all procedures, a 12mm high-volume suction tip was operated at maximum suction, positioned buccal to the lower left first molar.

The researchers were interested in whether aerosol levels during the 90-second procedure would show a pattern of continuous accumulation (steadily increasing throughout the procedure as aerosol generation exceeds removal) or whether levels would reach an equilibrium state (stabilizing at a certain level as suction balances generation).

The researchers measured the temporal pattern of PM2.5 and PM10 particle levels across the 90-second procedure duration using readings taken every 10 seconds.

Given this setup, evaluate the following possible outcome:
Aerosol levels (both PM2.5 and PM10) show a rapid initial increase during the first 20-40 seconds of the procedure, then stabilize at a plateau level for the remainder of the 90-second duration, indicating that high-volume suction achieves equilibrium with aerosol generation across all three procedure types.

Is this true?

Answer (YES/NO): NO